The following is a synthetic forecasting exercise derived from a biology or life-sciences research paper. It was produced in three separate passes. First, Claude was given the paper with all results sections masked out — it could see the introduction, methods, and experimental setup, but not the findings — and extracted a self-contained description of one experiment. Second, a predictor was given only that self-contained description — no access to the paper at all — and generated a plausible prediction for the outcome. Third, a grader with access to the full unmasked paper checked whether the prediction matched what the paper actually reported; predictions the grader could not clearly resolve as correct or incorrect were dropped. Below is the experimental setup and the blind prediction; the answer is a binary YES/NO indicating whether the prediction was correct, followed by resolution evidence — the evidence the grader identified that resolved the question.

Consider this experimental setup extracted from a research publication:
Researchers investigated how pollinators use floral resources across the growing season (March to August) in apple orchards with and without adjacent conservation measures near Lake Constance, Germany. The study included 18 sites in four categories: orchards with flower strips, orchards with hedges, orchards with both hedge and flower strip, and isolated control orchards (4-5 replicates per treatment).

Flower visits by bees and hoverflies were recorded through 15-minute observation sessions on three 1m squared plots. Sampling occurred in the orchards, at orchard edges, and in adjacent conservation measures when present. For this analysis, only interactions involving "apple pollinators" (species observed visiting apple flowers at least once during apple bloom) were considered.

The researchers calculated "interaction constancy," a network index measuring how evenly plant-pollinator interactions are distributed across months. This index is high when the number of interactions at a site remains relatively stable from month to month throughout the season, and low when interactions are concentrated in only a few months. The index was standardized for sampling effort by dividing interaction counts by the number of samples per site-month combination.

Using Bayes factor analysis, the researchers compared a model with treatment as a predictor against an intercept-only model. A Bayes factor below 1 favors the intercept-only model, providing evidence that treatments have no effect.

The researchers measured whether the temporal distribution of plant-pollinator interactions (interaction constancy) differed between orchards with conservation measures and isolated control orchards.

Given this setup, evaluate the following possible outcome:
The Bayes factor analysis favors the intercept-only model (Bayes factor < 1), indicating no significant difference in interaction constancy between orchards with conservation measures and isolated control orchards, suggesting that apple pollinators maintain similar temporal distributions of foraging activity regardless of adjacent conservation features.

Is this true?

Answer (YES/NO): NO